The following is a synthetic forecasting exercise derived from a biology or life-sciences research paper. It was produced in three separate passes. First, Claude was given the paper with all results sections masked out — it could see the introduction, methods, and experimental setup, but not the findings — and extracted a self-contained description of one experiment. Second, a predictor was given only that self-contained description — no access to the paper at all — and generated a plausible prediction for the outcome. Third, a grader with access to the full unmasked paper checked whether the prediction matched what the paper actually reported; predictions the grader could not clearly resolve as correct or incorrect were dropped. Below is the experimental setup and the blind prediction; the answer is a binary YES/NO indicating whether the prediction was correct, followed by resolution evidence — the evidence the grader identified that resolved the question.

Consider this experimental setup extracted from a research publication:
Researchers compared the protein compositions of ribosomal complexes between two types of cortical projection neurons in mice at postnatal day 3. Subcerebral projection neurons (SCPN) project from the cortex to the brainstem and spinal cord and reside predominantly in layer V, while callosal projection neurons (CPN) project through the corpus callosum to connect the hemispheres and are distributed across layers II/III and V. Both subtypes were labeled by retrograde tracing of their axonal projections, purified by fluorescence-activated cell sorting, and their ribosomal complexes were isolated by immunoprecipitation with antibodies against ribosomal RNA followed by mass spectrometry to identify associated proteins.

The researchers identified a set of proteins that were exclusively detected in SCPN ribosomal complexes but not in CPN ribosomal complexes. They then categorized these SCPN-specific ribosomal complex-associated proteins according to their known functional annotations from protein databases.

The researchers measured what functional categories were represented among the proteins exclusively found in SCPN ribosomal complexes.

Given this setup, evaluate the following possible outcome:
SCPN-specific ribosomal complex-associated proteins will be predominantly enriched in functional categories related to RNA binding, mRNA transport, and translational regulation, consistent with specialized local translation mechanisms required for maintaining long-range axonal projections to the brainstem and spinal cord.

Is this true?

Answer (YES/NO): NO